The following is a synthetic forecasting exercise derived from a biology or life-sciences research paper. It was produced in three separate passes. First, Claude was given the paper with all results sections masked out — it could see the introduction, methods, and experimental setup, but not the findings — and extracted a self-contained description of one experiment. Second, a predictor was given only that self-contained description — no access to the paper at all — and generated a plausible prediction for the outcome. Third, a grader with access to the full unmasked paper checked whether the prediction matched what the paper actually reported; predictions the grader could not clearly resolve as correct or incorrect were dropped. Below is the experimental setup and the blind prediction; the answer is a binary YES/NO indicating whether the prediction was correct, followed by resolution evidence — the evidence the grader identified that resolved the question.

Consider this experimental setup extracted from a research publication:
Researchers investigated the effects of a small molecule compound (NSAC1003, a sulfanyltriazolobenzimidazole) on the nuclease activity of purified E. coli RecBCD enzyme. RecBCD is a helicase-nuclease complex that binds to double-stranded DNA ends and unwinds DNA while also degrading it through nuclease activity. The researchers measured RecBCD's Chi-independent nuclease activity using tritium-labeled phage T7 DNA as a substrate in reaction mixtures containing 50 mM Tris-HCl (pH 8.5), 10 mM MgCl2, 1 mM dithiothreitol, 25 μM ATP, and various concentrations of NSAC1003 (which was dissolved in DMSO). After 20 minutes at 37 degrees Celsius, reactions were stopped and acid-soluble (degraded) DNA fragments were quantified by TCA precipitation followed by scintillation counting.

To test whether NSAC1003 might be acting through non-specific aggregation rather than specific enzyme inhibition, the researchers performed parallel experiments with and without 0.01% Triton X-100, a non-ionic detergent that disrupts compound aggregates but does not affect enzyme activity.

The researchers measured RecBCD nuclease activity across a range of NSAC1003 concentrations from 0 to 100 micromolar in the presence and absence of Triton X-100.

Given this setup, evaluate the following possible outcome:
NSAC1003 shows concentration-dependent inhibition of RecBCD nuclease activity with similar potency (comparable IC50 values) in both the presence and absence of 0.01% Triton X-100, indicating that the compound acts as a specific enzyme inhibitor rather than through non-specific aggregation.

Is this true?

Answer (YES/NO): YES